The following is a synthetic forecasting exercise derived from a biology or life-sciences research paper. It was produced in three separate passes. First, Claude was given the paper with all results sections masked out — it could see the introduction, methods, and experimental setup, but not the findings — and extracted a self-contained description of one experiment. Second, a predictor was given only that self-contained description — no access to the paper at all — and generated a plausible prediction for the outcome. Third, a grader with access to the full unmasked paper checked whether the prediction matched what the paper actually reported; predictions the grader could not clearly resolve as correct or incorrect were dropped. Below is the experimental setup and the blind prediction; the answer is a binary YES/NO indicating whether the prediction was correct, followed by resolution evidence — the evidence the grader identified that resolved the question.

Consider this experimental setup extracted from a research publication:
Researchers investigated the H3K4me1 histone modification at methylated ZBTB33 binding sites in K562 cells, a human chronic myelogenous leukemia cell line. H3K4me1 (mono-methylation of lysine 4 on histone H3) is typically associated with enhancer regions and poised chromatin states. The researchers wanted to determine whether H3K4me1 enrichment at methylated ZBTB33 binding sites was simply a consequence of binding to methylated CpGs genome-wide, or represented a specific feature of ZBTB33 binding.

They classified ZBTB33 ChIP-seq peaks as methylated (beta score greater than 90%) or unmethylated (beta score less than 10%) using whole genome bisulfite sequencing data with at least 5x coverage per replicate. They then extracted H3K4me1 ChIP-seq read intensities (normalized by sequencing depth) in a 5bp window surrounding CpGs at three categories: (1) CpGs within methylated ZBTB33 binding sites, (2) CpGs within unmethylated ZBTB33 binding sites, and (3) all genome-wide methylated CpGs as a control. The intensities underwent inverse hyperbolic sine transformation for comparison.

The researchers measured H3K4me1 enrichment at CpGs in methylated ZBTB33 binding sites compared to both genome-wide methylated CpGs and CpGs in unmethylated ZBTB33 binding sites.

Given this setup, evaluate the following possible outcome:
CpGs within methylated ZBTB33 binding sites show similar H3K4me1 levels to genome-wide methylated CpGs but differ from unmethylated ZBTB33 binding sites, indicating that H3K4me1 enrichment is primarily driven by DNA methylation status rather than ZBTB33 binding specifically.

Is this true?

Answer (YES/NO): NO